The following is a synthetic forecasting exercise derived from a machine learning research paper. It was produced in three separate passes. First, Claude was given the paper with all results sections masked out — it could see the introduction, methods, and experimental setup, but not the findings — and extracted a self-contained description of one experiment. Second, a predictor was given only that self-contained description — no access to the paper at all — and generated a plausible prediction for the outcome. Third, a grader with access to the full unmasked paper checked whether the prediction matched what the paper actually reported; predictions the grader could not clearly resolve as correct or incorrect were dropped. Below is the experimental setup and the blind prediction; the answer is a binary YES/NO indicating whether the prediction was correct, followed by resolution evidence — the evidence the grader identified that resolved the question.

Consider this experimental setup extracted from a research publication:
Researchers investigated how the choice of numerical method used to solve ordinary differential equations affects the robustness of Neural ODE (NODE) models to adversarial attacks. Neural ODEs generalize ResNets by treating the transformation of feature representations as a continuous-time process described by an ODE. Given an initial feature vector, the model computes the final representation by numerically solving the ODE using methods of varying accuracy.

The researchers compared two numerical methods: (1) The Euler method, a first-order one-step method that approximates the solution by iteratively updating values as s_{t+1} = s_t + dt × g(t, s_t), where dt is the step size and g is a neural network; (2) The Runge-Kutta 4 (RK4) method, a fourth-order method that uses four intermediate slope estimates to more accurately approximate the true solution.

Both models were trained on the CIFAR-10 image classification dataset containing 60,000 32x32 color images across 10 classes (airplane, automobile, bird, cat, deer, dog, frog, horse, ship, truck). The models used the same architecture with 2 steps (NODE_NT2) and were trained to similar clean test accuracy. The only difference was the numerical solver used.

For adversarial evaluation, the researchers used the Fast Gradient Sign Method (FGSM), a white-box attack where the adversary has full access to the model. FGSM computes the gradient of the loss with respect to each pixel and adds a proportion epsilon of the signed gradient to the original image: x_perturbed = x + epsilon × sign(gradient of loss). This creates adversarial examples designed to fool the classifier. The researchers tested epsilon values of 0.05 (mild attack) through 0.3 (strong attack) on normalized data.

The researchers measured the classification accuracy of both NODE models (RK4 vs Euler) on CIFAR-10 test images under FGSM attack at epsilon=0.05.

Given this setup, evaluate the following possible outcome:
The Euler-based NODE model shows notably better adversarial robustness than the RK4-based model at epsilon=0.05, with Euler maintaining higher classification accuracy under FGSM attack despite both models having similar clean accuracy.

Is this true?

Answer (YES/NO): NO